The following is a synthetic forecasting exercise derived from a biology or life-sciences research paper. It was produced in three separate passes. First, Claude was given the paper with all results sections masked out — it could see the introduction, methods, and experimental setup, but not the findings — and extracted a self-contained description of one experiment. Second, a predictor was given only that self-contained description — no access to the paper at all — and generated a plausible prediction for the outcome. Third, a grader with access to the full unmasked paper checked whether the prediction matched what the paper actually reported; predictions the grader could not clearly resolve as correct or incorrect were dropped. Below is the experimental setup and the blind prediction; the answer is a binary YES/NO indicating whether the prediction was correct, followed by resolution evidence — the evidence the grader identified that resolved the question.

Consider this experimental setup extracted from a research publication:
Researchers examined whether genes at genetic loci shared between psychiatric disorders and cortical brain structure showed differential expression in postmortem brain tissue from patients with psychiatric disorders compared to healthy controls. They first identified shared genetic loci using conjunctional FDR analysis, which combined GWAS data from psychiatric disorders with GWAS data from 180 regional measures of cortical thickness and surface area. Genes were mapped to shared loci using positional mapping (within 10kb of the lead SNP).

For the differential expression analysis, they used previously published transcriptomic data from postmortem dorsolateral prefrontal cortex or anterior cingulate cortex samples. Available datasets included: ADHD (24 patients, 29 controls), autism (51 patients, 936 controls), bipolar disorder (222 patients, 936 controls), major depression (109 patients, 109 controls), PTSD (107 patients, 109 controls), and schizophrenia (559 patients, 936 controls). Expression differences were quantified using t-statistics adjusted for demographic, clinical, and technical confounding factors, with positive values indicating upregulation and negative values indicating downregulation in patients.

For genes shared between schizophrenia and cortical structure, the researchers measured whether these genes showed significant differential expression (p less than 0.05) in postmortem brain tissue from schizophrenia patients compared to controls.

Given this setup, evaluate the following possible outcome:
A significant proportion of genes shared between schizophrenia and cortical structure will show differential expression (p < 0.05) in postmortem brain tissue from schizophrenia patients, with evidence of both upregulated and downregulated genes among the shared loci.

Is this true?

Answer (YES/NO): YES